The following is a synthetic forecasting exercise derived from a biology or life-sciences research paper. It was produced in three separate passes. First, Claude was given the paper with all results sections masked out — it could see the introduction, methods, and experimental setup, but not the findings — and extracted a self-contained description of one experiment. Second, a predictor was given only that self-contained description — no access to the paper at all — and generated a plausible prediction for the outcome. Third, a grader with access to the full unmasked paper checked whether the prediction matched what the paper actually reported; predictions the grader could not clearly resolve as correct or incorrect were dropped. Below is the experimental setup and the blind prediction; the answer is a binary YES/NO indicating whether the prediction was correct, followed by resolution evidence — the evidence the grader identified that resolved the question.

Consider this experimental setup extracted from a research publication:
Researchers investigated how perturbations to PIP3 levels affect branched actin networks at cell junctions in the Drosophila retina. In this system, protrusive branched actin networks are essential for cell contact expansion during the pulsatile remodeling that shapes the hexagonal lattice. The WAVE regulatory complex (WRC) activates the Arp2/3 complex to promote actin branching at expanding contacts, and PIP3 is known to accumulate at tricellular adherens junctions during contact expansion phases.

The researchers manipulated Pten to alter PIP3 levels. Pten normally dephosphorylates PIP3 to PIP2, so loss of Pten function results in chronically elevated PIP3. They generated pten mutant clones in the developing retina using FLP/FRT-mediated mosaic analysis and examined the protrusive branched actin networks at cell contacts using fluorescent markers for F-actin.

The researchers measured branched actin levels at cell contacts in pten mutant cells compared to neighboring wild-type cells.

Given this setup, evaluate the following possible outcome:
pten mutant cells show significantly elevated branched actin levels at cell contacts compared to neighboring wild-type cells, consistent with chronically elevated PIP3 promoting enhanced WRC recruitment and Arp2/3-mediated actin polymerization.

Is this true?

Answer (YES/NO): NO